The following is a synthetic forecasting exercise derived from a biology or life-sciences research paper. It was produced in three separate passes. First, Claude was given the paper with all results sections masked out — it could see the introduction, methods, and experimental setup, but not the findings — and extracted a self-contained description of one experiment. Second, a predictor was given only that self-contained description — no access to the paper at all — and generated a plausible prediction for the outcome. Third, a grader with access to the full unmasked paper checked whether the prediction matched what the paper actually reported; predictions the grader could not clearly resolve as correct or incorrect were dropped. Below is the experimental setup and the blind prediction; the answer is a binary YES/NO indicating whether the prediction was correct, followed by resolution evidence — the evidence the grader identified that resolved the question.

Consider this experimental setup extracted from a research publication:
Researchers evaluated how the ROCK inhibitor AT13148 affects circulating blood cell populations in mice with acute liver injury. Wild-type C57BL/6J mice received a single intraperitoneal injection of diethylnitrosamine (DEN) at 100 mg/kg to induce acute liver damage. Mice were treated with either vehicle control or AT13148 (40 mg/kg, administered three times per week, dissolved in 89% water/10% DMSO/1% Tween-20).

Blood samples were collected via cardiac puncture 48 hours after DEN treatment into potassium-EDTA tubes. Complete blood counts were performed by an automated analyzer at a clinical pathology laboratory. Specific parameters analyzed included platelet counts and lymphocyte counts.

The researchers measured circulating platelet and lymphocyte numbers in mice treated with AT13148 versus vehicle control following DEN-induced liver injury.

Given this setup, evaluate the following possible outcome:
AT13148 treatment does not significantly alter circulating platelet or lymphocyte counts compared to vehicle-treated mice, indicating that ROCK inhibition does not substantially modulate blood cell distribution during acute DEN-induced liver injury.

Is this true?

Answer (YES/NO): NO